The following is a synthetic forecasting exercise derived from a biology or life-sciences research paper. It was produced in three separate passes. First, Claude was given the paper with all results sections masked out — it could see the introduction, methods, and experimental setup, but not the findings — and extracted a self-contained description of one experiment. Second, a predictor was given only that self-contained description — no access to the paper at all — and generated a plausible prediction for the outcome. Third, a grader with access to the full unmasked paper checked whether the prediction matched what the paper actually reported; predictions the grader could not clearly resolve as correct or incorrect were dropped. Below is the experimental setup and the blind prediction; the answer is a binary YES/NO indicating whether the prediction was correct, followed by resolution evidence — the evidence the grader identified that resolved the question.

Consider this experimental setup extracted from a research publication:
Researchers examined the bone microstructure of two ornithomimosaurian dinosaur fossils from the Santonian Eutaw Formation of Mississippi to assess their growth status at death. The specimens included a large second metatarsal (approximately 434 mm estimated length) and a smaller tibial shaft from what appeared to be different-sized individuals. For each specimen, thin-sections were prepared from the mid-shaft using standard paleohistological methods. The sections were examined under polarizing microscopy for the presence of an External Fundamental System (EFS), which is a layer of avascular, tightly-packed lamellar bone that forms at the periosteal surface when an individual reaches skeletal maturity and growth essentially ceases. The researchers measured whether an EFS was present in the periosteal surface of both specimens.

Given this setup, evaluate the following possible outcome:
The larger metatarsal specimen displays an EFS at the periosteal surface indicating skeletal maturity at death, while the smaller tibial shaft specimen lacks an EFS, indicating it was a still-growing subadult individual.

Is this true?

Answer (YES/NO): NO